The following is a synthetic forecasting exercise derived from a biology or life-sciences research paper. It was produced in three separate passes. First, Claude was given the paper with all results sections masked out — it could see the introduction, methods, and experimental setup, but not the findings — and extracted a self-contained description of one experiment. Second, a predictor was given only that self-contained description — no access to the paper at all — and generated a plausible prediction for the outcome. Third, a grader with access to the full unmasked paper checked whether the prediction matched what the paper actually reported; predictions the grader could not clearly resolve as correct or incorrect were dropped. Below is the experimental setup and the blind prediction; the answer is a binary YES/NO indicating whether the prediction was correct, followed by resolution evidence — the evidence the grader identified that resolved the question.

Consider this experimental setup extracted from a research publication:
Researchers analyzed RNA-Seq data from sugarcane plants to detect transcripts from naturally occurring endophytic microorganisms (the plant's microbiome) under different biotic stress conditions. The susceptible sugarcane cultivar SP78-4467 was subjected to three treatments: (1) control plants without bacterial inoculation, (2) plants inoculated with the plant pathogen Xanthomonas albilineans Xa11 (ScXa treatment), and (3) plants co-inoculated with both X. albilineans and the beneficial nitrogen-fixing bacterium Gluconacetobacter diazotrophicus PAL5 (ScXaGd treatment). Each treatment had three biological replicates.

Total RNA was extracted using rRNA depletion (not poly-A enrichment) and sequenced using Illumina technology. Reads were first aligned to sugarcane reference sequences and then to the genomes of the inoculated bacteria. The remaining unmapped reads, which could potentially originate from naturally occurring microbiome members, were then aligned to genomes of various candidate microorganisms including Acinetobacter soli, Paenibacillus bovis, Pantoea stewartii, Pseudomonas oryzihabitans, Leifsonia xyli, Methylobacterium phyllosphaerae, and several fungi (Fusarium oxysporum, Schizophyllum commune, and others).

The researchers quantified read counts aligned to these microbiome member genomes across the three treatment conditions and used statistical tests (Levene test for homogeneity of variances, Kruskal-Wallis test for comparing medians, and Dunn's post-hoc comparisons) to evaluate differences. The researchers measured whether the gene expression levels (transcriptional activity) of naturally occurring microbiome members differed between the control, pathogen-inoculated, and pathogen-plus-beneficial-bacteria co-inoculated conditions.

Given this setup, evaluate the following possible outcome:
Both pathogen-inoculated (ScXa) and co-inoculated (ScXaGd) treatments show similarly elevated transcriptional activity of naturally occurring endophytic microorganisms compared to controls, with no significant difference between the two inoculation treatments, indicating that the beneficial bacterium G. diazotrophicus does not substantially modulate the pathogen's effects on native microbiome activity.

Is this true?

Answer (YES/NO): NO